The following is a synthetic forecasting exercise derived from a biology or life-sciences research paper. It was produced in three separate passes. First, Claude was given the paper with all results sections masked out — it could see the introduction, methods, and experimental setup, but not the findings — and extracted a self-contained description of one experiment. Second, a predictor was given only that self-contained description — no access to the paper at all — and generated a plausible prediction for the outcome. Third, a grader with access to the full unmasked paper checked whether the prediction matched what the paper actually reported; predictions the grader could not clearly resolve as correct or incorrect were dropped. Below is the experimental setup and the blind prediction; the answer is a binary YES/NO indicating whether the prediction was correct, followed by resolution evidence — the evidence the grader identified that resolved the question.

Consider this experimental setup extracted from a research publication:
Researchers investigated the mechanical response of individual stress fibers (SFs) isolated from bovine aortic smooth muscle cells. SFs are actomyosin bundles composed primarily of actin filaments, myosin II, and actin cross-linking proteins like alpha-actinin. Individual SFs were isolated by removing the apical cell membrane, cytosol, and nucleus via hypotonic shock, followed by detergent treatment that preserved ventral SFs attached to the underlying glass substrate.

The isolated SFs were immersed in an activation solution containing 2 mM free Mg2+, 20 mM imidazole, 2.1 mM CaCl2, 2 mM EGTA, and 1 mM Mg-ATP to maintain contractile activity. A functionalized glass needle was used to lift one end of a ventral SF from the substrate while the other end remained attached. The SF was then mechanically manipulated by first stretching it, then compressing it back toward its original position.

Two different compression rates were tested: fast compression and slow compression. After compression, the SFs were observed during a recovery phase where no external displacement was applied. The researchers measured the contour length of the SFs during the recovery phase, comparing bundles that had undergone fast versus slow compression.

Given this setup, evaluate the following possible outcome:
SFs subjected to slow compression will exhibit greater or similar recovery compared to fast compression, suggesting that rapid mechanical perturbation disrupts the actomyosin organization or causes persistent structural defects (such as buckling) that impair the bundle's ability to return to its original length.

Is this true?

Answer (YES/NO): NO